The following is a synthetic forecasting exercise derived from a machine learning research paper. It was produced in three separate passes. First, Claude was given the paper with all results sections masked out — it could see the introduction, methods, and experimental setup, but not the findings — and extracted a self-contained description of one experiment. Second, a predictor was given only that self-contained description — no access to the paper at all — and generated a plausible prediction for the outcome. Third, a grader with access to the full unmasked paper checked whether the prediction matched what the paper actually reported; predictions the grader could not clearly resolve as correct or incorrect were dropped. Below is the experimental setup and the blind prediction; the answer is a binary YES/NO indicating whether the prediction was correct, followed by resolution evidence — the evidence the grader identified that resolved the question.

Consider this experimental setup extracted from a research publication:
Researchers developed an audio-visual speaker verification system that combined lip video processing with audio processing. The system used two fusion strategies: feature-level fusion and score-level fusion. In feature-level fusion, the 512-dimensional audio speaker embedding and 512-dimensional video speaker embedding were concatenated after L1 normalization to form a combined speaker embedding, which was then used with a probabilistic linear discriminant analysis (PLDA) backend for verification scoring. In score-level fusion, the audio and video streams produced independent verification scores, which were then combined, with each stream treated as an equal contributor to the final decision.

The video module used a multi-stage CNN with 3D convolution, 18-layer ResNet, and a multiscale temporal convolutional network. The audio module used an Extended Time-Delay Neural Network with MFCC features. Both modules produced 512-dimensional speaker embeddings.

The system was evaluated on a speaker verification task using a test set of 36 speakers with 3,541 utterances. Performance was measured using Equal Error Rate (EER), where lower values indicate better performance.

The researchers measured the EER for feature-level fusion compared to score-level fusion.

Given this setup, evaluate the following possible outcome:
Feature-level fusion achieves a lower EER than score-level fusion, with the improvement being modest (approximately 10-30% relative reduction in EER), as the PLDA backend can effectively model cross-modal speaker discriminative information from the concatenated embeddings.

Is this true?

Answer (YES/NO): NO